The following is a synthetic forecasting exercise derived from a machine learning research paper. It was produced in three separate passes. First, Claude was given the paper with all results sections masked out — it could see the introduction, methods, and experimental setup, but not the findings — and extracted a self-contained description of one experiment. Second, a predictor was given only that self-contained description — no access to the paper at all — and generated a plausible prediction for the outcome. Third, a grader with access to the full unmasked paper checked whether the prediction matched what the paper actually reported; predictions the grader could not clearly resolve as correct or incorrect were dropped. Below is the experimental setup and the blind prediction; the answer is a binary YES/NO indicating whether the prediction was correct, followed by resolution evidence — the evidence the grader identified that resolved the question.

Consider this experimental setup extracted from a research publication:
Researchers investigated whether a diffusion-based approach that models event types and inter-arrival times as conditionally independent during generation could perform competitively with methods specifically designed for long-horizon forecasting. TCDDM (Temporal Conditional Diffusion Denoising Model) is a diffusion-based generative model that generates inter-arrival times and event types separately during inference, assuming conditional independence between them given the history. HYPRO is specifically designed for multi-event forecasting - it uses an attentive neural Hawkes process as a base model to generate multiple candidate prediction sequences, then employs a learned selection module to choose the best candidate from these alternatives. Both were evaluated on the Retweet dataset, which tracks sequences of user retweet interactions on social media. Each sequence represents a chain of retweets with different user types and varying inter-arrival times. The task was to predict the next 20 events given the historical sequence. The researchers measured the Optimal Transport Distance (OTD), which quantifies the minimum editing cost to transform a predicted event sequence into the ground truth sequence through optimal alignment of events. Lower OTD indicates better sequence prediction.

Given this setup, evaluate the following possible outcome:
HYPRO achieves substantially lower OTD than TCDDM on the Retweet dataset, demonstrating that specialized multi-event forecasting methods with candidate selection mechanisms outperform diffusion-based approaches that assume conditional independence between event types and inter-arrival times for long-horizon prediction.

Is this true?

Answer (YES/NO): NO